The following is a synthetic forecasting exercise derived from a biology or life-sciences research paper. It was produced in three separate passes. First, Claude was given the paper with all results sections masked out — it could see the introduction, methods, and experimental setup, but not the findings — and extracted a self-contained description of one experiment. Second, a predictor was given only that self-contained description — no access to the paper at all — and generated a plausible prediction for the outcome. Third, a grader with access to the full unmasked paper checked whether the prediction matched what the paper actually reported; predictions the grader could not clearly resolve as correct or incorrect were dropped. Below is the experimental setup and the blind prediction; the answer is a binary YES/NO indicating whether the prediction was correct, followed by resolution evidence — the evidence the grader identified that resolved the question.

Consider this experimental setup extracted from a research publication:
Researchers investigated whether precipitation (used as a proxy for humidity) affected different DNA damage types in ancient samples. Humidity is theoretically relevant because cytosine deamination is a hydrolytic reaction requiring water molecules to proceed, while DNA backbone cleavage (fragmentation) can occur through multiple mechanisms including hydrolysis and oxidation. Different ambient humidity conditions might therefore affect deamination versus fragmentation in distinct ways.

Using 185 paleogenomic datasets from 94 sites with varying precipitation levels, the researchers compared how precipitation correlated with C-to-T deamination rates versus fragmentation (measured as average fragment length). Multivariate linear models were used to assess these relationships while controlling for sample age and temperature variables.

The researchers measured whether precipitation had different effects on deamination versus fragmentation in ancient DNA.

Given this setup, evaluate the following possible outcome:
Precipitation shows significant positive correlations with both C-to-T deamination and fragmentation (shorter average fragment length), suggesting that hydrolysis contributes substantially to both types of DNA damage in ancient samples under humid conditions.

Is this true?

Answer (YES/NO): NO